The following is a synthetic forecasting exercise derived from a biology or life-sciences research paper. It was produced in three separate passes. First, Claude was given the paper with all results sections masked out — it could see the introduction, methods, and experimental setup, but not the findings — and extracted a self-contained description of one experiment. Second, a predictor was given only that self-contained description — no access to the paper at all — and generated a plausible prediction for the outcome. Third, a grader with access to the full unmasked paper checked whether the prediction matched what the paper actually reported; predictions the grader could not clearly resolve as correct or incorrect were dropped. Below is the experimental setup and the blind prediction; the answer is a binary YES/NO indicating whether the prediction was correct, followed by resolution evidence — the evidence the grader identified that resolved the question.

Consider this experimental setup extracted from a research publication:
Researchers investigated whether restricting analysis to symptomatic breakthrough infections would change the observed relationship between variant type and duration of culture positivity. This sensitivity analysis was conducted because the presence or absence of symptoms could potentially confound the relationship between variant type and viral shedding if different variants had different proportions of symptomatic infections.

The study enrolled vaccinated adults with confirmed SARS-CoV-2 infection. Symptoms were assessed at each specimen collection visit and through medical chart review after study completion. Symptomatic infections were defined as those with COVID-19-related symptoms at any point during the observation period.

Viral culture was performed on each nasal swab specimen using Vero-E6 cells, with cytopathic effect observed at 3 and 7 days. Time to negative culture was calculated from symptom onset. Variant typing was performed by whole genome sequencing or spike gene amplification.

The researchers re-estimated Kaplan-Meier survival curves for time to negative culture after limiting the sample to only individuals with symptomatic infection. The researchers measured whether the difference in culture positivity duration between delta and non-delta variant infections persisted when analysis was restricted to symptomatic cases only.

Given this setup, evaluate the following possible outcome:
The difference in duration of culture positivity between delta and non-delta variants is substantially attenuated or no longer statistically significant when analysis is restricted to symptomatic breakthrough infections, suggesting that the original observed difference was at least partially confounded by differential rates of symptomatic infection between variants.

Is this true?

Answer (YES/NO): NO